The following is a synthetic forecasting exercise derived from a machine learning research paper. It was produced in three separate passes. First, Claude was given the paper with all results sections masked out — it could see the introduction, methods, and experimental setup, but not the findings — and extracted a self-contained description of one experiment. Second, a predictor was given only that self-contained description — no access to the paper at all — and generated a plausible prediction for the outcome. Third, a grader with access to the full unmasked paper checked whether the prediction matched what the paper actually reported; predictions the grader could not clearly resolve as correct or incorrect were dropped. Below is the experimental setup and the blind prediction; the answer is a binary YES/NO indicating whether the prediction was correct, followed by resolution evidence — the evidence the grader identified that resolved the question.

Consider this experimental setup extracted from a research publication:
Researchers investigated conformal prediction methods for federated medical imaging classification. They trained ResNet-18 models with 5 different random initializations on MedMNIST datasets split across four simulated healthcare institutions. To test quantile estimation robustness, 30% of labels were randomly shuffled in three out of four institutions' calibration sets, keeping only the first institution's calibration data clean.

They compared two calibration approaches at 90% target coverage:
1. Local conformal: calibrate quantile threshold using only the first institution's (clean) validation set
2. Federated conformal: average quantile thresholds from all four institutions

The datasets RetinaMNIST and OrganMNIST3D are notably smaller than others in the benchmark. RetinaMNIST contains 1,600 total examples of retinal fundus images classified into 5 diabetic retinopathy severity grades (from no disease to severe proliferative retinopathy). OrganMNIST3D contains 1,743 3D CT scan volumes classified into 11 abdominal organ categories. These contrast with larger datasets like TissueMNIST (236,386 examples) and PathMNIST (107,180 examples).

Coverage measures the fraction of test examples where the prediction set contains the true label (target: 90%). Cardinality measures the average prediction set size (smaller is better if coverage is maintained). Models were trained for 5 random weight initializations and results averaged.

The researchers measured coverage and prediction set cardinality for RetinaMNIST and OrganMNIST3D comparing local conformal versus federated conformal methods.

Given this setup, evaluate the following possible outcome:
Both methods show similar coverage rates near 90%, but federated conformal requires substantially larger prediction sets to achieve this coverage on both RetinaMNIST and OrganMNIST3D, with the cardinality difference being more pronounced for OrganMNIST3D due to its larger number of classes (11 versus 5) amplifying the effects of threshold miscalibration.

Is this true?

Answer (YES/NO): NO